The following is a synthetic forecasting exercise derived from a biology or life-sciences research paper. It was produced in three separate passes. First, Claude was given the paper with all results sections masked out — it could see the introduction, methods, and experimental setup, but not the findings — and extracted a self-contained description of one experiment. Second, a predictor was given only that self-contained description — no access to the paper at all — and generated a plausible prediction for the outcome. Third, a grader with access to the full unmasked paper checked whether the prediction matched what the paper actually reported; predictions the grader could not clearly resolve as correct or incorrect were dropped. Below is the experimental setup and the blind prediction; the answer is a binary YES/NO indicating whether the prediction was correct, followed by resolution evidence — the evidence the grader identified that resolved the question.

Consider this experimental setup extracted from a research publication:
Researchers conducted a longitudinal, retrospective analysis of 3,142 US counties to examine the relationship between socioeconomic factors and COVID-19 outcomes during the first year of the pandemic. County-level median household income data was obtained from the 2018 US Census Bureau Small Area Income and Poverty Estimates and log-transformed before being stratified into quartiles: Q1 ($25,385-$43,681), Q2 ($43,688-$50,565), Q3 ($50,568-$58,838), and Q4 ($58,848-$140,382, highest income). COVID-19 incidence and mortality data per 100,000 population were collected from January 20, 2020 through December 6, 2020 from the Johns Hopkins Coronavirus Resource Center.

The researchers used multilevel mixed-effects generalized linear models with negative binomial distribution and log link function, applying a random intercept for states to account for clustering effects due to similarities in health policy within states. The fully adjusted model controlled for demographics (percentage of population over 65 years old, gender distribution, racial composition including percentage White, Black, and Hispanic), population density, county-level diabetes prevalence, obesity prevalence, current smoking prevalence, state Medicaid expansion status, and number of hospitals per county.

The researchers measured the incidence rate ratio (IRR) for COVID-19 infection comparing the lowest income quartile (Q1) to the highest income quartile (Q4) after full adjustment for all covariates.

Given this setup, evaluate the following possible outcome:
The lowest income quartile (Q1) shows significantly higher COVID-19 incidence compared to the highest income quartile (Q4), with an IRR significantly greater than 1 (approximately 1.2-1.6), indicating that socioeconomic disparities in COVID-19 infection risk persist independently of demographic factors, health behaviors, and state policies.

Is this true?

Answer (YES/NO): NO